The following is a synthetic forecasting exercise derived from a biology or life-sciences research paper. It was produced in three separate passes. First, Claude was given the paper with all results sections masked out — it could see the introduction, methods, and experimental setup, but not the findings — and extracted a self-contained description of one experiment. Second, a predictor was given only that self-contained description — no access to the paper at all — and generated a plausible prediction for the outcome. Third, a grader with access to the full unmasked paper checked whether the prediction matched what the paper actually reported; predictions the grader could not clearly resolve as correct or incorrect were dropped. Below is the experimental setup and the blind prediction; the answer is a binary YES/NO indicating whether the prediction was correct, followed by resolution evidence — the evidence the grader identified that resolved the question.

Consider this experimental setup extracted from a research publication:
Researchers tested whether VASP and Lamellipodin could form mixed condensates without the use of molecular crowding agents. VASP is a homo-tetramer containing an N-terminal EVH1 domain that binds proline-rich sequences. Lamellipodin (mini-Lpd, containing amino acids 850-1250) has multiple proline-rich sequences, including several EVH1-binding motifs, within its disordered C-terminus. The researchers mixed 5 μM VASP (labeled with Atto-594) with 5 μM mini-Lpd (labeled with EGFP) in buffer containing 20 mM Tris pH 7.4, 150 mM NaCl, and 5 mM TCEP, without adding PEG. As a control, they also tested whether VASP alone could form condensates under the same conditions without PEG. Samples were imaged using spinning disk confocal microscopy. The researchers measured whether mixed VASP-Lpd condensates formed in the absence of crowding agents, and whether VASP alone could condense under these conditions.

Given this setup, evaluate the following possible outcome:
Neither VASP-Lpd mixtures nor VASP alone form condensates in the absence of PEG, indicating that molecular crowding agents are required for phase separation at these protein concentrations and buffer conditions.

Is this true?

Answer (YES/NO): NO